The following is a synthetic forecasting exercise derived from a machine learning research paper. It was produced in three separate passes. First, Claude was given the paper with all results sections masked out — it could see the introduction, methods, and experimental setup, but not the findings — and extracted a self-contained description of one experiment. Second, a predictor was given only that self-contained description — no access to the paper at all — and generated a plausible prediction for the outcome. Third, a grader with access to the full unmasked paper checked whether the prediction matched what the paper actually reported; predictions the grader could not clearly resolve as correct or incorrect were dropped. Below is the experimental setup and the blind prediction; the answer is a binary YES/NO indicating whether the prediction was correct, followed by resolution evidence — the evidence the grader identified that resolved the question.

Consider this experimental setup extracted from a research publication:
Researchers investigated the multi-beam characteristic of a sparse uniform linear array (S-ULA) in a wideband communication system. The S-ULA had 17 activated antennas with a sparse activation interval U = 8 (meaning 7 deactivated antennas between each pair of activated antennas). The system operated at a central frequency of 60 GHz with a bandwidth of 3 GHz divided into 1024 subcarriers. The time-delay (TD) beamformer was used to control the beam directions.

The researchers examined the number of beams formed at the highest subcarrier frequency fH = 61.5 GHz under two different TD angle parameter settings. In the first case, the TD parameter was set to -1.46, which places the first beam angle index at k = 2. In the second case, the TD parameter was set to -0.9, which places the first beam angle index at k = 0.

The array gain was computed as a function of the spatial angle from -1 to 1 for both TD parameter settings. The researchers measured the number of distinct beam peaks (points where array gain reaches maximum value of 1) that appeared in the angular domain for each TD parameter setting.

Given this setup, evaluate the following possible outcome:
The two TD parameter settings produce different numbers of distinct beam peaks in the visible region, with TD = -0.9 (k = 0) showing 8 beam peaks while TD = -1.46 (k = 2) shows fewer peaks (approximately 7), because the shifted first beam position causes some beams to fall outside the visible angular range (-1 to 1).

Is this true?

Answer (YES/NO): NO